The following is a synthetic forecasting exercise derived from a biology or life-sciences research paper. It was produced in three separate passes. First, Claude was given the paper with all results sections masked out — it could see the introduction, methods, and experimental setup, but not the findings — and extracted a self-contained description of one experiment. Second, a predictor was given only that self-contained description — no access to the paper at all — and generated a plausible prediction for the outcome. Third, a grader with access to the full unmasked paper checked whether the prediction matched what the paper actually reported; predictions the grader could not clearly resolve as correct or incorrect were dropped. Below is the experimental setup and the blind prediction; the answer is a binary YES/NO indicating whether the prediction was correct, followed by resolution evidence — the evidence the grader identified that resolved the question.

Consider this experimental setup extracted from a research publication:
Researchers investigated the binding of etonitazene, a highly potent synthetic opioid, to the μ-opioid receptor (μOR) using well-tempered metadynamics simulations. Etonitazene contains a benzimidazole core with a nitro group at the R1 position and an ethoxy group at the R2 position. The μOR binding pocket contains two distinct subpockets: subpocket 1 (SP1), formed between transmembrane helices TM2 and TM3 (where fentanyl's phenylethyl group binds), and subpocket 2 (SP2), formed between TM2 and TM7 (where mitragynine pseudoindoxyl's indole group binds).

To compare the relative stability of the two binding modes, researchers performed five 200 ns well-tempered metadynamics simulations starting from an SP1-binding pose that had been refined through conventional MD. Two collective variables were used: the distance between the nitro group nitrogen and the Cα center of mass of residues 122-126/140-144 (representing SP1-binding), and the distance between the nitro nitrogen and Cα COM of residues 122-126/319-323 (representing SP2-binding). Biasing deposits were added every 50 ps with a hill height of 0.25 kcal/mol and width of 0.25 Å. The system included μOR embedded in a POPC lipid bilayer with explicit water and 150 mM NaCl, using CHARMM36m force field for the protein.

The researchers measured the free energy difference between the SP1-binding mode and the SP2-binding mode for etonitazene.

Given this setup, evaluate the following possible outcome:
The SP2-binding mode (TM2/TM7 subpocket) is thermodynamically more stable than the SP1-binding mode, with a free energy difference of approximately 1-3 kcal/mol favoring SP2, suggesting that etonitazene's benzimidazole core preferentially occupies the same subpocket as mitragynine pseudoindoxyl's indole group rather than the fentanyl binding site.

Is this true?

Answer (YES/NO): NO